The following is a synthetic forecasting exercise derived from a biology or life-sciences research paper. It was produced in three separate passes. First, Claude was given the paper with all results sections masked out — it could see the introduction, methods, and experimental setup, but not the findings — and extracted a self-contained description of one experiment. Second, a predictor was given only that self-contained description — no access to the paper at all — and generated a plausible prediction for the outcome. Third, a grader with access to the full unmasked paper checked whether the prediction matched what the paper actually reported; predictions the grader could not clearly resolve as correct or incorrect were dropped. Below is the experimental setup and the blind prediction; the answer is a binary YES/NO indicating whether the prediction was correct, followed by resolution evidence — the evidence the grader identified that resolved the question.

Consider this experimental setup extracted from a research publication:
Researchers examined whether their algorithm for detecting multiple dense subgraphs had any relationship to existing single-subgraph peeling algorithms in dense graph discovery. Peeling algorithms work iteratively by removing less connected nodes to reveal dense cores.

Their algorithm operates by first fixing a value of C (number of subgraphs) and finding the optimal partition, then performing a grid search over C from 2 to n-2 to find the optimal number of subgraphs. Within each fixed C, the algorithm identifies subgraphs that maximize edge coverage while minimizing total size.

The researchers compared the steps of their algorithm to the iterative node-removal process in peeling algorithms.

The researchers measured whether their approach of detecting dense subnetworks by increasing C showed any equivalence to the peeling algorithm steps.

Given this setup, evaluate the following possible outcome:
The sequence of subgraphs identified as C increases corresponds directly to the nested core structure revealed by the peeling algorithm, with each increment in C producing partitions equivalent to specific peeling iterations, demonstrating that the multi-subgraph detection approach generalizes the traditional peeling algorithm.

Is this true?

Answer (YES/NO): NO